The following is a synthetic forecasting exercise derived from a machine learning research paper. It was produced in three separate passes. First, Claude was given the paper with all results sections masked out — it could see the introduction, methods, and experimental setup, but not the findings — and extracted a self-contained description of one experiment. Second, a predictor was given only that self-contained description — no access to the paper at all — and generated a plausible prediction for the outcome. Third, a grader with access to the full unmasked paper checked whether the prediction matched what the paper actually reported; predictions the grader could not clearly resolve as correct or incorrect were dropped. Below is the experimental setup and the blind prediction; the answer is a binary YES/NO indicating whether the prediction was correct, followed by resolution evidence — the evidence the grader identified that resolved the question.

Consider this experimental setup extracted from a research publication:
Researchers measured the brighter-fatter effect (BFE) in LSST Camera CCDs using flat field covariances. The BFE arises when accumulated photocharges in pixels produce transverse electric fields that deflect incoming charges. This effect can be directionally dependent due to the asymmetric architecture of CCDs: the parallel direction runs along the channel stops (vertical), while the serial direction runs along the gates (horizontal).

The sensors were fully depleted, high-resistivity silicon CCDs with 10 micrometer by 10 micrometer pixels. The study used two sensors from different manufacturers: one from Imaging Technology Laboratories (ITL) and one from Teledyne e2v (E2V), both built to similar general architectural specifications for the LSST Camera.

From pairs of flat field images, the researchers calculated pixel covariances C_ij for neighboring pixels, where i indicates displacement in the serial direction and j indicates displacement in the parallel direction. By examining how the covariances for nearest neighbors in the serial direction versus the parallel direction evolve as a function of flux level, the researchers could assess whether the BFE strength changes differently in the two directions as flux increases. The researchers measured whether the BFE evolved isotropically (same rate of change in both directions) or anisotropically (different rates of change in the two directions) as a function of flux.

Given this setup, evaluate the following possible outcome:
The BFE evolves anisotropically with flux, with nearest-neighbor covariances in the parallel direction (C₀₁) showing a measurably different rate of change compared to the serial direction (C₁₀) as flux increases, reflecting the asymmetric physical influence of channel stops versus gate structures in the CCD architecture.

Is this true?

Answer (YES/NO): YES